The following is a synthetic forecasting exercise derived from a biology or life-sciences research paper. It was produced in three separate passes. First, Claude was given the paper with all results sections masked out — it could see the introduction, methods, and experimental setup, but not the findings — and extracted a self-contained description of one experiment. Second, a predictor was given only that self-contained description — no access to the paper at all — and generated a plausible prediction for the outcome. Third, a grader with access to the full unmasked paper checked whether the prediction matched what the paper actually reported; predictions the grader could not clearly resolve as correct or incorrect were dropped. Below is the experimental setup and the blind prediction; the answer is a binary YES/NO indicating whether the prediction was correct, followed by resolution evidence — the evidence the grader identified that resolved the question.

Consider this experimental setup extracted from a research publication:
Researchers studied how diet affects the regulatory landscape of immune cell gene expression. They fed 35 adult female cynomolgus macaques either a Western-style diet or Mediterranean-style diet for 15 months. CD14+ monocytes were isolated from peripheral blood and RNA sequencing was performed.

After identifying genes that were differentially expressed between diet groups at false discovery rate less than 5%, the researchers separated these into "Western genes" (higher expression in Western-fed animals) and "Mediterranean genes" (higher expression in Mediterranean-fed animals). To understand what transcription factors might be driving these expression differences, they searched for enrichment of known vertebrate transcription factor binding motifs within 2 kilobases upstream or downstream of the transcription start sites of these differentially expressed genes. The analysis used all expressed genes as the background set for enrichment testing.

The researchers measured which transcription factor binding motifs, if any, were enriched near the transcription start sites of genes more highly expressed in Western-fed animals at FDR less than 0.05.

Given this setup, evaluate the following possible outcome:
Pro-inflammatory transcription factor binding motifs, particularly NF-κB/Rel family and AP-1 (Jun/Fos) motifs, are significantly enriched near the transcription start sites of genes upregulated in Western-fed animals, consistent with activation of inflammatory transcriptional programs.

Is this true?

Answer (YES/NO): NO